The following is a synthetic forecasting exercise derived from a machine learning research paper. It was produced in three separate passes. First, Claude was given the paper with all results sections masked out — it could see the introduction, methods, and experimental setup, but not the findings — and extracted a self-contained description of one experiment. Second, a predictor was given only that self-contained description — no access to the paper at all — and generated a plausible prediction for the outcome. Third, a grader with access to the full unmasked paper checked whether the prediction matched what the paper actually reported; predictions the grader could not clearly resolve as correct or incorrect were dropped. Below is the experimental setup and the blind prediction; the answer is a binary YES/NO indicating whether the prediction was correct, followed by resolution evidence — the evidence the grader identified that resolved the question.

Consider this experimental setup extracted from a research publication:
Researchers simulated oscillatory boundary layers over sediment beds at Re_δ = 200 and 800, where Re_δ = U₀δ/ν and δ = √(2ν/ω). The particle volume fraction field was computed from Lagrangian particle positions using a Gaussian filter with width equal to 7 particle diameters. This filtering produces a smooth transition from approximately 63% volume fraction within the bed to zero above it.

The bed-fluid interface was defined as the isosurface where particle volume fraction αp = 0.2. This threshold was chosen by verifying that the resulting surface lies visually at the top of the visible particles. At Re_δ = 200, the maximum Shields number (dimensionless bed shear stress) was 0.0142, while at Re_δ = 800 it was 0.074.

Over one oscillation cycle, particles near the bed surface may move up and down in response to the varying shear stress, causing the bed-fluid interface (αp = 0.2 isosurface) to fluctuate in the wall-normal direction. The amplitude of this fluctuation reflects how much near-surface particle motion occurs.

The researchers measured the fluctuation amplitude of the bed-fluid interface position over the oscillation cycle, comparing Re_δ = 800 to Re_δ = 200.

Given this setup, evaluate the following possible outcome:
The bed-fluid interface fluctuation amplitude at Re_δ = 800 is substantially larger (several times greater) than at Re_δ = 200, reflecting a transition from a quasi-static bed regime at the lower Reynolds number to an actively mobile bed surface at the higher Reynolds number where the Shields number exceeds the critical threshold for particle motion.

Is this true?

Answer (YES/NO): YES